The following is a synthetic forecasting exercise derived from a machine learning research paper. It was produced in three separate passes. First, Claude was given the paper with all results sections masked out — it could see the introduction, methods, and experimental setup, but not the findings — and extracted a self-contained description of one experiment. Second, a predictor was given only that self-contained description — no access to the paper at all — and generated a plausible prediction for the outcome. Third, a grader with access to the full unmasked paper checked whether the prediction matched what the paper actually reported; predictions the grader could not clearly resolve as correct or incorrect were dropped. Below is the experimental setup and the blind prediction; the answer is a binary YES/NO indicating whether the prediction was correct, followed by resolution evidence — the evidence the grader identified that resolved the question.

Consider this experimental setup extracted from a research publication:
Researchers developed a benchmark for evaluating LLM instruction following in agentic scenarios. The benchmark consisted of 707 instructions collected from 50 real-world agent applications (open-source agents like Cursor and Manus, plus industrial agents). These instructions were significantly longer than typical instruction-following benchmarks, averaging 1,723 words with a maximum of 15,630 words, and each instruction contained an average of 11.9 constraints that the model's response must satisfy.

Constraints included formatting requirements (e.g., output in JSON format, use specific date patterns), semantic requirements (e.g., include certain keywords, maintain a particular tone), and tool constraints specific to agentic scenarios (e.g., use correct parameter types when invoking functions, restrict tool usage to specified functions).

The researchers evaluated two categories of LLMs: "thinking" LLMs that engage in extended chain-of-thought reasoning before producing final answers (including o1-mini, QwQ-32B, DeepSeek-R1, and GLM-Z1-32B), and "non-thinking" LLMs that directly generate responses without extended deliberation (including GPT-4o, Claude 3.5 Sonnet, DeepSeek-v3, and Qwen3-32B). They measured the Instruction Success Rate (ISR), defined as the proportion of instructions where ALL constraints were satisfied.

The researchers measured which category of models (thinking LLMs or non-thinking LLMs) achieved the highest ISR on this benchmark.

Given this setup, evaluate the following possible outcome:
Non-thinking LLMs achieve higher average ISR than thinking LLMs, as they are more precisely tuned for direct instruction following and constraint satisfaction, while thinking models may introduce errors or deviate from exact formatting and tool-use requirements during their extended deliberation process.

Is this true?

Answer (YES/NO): NO